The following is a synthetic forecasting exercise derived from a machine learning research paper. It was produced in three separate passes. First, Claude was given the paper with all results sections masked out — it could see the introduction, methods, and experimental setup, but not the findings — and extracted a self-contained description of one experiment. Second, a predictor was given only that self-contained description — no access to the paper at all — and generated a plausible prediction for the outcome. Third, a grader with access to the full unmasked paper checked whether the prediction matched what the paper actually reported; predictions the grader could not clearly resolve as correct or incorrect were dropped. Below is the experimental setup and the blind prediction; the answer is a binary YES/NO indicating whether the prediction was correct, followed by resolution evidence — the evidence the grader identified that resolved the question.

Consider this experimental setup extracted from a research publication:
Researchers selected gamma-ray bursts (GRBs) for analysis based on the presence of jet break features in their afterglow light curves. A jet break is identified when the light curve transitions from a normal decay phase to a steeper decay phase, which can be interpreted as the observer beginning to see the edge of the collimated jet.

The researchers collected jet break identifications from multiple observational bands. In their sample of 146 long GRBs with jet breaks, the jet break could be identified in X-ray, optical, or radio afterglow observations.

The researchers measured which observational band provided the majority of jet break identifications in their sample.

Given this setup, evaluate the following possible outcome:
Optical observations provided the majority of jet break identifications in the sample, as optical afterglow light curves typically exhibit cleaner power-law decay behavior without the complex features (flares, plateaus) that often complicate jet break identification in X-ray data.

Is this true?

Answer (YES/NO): NO